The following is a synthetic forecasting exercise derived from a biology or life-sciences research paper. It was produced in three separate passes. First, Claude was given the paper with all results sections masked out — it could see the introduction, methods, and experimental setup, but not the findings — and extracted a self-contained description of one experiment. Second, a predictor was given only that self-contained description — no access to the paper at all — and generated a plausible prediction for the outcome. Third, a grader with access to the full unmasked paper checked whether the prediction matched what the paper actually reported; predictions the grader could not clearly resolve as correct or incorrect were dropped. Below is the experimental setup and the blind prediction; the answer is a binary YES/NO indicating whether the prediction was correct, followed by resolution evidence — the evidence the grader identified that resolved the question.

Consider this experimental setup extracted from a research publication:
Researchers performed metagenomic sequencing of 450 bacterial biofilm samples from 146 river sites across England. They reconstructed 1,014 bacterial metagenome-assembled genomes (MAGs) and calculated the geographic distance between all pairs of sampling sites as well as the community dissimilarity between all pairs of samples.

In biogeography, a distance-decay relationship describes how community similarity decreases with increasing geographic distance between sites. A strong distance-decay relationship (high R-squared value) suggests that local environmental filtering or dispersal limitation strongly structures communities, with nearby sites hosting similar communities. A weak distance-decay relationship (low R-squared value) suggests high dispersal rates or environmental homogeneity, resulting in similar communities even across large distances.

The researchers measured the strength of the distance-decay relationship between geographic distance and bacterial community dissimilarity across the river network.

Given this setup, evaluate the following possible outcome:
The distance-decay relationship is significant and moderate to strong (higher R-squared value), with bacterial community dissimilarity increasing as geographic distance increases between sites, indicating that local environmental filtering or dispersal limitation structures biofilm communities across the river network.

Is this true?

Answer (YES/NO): NO